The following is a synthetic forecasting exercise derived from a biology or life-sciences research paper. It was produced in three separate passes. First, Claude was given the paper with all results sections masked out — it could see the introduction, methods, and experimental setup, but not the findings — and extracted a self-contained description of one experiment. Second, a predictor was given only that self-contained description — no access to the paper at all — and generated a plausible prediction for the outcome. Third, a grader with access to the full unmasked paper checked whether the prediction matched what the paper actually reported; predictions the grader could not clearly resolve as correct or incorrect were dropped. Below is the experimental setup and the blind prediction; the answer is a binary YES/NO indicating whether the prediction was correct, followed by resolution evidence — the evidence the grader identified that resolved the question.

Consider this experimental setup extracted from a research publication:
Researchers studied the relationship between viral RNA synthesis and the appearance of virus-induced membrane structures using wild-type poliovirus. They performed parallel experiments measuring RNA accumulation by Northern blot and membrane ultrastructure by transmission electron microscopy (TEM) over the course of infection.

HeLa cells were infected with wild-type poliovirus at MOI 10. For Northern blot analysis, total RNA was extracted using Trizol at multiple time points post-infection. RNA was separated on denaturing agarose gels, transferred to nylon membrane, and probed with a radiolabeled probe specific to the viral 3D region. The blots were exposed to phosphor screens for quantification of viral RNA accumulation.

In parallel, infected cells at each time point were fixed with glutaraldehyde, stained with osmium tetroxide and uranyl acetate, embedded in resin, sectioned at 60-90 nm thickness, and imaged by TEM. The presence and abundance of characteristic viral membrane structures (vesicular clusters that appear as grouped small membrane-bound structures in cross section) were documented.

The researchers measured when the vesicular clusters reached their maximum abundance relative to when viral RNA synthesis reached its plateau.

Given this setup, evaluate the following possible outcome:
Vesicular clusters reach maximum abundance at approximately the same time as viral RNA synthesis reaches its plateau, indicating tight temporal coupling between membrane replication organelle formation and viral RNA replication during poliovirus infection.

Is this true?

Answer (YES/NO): NO